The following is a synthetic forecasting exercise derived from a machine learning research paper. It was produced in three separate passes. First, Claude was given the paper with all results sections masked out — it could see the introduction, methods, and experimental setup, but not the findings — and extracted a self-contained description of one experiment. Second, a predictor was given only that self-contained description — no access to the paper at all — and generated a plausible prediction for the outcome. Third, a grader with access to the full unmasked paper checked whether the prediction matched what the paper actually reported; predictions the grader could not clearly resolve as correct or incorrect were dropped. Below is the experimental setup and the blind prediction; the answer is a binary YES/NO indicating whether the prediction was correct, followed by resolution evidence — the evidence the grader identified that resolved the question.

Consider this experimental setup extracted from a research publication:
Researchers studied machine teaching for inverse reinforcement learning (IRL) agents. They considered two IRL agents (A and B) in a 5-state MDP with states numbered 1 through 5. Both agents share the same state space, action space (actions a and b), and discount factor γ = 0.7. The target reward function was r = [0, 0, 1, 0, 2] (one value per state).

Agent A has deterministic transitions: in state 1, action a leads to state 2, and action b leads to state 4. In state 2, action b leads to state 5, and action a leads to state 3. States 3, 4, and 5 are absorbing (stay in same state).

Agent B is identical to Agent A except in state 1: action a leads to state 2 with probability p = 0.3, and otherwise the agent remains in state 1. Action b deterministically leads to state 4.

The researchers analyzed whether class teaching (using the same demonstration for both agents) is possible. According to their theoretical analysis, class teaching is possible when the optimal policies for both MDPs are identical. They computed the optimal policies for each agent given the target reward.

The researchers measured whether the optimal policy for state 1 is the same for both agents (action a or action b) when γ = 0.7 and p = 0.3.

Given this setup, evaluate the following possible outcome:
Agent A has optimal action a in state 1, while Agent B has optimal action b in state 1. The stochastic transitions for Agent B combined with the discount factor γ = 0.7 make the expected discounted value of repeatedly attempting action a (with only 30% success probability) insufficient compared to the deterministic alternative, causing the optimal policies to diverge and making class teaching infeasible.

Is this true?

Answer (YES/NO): YES